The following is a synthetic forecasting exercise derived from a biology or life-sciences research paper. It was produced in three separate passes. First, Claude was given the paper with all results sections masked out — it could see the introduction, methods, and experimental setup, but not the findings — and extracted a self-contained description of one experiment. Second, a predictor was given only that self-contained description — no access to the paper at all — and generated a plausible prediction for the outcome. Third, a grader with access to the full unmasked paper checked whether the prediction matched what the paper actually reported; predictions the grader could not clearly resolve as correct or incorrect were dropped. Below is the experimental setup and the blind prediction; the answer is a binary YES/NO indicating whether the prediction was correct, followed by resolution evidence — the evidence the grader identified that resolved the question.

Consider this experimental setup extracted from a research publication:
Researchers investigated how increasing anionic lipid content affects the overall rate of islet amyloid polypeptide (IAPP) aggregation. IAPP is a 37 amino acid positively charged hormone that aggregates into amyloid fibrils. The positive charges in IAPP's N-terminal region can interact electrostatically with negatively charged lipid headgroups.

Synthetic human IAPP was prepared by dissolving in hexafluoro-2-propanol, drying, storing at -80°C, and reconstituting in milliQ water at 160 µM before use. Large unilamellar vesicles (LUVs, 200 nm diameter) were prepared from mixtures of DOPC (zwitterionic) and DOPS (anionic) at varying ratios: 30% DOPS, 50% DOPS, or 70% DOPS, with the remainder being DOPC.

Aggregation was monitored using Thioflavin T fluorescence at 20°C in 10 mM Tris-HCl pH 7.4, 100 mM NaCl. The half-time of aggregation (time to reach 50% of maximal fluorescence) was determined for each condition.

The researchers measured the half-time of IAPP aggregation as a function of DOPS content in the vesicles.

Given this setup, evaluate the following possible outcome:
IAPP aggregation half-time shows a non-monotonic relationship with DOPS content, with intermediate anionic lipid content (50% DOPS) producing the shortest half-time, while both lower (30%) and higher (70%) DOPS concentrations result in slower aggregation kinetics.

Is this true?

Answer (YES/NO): NO